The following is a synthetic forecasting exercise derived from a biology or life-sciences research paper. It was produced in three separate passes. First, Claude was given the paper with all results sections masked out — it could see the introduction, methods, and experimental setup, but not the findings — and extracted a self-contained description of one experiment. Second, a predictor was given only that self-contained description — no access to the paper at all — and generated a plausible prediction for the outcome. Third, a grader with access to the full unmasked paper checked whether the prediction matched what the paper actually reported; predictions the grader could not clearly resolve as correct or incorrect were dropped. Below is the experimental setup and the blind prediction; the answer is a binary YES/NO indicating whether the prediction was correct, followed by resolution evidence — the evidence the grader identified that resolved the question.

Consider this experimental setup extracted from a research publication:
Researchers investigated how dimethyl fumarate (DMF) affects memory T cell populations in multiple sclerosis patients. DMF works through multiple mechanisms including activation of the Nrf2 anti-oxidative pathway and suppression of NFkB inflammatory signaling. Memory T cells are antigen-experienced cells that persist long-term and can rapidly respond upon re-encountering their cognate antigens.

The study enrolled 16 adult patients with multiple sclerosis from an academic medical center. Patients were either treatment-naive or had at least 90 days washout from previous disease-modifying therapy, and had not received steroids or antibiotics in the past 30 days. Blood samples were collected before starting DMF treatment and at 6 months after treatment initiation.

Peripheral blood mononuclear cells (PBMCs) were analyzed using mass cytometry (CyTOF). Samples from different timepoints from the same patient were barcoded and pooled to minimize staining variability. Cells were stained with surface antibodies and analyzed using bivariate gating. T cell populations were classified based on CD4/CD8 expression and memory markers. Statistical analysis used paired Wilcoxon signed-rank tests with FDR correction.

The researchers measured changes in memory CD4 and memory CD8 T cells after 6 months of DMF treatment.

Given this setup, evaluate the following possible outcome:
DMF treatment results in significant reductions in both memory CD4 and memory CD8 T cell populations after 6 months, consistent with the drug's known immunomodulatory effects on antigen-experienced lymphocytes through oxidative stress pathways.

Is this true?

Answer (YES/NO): YES